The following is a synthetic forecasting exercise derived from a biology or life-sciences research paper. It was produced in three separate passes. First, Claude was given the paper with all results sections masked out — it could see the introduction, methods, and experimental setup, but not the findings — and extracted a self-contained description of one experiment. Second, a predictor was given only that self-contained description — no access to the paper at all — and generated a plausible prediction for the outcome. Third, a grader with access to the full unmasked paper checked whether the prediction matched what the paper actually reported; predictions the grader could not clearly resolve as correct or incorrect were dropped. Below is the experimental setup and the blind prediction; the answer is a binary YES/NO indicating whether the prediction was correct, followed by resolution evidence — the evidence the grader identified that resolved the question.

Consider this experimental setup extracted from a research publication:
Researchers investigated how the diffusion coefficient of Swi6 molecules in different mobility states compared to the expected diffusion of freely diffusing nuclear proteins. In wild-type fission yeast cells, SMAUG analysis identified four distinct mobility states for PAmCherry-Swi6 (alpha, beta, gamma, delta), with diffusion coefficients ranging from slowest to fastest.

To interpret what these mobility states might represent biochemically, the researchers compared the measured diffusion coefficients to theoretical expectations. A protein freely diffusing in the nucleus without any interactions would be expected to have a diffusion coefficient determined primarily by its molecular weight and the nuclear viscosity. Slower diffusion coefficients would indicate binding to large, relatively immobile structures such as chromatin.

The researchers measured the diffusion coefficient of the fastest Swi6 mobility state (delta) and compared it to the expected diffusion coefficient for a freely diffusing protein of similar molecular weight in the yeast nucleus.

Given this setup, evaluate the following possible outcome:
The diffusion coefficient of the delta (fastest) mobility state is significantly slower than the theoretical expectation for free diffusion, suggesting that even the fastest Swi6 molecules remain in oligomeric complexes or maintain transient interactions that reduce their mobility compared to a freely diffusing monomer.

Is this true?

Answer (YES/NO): NO